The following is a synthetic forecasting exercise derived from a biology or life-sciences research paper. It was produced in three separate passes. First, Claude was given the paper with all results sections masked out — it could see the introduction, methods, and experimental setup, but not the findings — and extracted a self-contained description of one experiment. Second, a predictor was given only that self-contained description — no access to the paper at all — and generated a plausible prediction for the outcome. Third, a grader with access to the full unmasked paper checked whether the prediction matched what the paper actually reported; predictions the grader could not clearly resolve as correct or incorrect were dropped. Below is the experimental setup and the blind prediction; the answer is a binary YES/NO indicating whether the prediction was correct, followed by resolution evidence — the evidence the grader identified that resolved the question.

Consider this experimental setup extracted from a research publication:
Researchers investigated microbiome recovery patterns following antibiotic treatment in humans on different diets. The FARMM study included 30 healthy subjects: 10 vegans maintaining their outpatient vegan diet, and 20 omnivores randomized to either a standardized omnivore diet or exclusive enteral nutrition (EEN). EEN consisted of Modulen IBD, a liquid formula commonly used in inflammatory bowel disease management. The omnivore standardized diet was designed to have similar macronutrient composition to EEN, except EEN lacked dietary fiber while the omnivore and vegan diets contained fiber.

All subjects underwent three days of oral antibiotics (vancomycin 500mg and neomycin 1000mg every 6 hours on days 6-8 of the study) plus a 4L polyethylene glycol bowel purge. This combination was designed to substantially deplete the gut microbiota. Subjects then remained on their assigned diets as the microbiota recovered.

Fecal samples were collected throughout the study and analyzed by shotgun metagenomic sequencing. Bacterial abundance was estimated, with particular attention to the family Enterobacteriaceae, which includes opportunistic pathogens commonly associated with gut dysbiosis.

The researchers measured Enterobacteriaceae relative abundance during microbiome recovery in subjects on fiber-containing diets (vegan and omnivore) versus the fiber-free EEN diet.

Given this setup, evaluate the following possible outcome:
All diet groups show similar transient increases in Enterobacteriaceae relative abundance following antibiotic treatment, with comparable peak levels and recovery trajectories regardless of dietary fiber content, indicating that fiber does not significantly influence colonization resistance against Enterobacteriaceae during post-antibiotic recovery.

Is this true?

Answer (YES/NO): NO